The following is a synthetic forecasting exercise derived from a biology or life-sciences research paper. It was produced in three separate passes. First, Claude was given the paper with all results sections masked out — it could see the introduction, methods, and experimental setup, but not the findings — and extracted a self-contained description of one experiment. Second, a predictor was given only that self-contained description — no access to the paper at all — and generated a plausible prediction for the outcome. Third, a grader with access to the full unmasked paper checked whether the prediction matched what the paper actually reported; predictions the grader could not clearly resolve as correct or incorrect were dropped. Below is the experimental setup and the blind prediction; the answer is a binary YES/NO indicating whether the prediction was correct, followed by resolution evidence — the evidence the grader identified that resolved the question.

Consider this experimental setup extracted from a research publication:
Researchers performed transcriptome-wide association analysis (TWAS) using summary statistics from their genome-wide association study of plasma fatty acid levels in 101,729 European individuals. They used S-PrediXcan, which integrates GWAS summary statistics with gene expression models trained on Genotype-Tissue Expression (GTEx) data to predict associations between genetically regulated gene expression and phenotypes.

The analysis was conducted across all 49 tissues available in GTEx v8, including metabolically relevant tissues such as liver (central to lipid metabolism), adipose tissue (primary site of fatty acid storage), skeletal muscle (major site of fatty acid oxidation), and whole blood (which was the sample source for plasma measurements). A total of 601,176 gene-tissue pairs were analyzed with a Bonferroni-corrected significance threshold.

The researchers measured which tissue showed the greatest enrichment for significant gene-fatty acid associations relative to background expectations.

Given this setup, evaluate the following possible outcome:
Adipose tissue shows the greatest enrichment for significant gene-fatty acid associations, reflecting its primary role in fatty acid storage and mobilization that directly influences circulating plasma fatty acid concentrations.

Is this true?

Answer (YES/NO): NO